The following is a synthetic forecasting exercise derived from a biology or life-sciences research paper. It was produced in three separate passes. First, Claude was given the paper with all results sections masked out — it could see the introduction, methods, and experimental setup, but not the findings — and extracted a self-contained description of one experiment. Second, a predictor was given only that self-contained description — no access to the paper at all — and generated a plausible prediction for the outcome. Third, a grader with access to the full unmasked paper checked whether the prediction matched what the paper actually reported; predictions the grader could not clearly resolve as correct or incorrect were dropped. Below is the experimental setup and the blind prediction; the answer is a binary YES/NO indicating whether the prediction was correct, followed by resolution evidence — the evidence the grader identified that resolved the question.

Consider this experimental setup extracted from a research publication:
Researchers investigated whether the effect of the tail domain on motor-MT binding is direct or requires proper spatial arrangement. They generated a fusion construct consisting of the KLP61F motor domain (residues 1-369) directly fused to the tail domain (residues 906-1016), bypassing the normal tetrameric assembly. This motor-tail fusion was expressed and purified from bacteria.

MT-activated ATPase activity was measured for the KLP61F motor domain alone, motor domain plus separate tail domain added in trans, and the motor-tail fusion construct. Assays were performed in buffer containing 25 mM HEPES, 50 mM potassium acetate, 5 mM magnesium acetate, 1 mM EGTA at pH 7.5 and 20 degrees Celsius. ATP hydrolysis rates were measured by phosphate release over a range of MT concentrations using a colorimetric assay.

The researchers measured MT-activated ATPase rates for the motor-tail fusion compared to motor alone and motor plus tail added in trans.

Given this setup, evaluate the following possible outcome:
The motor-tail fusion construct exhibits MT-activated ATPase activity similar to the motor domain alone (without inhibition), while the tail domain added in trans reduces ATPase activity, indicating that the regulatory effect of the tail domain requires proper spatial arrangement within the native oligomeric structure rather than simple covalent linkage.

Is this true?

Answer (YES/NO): NO